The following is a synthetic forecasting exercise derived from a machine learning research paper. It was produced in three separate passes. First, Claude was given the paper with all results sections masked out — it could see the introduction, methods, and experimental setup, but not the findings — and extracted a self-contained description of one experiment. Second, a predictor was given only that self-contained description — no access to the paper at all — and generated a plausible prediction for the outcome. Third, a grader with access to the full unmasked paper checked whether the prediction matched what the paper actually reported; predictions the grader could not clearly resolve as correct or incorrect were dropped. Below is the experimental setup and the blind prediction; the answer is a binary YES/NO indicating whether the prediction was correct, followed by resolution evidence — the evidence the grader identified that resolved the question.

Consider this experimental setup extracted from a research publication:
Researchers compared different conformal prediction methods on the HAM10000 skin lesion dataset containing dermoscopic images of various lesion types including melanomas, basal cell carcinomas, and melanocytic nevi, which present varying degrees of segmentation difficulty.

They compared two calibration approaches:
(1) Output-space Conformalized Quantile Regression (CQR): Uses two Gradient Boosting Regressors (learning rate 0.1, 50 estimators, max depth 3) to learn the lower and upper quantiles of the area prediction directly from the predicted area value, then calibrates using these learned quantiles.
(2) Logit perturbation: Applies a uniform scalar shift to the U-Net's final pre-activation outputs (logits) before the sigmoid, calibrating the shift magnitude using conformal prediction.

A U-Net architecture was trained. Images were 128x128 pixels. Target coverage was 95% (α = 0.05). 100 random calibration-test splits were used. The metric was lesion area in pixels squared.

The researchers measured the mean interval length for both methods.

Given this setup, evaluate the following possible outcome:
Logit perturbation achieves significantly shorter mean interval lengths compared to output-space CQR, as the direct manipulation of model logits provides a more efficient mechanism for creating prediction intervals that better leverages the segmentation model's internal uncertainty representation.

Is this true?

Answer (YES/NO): YES